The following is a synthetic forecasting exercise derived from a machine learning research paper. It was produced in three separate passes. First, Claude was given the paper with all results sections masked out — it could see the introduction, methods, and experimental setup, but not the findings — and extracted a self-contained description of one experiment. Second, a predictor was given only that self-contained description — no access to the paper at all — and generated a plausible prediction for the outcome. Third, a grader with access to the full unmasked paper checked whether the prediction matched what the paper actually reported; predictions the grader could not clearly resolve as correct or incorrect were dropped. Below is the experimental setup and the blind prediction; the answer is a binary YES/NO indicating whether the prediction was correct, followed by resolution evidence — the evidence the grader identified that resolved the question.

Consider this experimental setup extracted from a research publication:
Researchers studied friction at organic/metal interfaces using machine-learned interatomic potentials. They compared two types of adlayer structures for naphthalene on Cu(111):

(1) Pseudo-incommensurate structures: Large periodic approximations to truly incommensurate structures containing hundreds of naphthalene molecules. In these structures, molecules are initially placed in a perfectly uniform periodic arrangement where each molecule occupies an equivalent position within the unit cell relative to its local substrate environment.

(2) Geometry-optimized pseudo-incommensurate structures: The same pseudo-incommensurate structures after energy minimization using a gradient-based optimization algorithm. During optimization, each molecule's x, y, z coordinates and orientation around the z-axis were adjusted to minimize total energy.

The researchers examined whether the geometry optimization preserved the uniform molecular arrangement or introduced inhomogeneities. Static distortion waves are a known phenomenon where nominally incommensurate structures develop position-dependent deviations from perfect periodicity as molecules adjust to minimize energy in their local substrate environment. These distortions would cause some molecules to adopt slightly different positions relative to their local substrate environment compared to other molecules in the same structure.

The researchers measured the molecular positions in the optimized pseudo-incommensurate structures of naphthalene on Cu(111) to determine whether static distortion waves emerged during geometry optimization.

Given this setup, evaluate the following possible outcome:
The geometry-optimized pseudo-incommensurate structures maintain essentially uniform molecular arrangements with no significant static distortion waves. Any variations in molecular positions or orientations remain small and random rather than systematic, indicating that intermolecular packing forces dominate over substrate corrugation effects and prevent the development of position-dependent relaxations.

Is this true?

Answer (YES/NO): NO